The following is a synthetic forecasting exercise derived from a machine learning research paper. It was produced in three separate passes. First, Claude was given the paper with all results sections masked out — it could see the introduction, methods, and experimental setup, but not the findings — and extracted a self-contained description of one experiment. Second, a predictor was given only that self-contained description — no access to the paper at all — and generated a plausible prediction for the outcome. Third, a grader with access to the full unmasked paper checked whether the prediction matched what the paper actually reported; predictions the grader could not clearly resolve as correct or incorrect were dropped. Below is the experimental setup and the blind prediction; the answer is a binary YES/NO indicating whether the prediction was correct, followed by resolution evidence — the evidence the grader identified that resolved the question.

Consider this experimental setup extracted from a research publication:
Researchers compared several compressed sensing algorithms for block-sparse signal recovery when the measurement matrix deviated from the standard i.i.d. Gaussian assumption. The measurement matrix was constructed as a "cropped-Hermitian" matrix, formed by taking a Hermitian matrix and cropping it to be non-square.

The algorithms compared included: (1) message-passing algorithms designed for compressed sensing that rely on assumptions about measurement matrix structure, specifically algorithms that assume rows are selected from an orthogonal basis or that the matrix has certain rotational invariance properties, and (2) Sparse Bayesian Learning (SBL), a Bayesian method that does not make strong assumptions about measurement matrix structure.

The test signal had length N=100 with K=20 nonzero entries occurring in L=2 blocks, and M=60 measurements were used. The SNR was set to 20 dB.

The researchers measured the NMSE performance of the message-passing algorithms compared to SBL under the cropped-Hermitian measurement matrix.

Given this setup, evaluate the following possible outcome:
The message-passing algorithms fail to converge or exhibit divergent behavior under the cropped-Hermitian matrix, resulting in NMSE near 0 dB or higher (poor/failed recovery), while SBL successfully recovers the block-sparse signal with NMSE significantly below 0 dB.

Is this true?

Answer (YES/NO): NO